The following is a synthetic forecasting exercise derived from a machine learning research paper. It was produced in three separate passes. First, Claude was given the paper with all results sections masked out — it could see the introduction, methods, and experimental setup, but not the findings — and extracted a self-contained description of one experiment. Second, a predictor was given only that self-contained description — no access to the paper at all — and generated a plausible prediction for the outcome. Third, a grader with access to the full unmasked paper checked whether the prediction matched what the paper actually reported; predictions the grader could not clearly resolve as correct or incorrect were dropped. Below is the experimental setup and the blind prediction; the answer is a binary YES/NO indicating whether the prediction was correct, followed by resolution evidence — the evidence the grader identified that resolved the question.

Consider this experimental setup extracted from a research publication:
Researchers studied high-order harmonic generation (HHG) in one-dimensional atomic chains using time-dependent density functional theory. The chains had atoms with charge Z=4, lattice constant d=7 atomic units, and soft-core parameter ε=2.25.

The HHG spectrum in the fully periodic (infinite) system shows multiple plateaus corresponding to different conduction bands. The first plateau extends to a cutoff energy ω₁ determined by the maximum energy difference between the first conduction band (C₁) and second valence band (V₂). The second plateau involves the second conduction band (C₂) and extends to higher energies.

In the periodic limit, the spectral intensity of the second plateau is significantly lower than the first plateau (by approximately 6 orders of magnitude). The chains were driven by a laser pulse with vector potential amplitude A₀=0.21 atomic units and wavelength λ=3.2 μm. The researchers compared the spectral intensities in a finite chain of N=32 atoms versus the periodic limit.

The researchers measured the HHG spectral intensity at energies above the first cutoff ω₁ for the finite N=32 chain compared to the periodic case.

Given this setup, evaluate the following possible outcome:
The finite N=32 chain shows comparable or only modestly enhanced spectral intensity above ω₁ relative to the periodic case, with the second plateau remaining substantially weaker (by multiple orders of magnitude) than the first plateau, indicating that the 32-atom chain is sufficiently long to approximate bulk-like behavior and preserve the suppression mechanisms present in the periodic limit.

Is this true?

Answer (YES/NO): NO